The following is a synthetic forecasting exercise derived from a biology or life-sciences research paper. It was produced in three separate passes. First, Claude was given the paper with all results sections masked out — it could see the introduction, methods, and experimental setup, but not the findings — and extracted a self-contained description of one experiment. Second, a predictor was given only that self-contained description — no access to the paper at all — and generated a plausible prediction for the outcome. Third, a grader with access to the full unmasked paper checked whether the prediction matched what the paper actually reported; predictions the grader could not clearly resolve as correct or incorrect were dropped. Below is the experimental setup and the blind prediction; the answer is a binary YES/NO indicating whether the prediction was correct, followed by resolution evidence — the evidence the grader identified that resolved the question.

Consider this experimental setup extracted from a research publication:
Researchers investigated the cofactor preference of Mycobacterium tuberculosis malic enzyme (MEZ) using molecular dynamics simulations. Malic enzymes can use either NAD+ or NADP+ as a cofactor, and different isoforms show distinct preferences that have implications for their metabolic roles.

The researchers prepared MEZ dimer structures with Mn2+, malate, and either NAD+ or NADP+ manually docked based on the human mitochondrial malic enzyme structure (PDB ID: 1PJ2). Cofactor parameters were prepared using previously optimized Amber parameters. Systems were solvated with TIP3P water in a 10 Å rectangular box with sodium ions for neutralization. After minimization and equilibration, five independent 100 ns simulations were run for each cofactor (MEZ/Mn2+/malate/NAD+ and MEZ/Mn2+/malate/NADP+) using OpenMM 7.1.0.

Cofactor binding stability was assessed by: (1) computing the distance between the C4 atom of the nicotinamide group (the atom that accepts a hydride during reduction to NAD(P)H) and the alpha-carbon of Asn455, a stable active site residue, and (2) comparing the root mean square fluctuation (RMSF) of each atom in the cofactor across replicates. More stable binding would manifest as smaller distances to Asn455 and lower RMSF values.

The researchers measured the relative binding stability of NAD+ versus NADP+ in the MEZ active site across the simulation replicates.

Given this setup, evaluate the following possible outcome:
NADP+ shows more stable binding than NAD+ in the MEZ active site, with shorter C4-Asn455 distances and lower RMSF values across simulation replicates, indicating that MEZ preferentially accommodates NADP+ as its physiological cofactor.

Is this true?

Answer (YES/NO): NO